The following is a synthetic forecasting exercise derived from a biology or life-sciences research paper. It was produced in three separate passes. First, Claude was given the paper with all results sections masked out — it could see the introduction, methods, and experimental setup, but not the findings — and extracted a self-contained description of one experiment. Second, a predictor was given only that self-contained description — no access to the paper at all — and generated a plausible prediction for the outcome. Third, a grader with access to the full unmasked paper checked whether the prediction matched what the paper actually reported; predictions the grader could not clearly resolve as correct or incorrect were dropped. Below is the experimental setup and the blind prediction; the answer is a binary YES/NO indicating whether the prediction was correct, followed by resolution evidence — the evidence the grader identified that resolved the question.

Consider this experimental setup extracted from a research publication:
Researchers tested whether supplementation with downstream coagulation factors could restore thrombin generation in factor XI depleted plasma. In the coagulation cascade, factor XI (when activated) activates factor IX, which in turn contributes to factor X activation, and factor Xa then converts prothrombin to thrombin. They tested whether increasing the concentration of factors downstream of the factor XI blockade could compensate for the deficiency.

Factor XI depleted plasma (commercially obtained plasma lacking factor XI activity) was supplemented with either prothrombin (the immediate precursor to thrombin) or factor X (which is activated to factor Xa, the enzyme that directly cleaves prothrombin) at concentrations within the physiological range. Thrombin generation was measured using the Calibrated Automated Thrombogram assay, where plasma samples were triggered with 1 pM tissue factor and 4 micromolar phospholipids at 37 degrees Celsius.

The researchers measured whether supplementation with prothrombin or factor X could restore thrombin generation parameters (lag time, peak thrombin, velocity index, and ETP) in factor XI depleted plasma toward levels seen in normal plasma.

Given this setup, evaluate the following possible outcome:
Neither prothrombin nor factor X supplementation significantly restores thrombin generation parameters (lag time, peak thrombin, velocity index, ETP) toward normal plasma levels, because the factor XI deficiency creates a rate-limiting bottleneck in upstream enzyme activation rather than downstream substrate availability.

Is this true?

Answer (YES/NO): YES